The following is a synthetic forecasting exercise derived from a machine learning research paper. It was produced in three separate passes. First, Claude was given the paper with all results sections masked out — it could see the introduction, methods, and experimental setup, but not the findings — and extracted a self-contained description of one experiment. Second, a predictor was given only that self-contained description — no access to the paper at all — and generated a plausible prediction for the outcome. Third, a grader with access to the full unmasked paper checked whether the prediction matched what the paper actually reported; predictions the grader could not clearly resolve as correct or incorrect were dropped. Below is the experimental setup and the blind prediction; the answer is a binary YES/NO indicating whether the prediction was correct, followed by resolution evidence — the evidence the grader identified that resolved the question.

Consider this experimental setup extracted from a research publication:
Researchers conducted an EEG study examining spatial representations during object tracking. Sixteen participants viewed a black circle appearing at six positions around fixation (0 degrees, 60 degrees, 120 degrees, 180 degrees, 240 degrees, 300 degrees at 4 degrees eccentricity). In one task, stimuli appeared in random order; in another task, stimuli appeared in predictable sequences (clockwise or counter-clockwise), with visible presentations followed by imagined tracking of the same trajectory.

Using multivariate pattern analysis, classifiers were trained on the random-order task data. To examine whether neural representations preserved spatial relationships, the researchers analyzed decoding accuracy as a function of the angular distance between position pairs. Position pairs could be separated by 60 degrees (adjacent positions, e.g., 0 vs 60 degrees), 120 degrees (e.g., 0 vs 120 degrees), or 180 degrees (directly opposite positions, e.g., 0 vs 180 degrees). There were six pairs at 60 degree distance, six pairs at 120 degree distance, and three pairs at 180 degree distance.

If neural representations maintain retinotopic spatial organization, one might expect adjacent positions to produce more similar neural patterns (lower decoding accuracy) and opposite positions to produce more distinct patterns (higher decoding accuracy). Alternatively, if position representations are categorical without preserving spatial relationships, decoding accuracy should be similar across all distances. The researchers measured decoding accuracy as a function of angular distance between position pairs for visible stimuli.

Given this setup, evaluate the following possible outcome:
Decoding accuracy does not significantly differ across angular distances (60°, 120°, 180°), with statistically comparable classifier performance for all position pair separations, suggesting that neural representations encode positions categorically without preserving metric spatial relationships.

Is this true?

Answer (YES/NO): NO